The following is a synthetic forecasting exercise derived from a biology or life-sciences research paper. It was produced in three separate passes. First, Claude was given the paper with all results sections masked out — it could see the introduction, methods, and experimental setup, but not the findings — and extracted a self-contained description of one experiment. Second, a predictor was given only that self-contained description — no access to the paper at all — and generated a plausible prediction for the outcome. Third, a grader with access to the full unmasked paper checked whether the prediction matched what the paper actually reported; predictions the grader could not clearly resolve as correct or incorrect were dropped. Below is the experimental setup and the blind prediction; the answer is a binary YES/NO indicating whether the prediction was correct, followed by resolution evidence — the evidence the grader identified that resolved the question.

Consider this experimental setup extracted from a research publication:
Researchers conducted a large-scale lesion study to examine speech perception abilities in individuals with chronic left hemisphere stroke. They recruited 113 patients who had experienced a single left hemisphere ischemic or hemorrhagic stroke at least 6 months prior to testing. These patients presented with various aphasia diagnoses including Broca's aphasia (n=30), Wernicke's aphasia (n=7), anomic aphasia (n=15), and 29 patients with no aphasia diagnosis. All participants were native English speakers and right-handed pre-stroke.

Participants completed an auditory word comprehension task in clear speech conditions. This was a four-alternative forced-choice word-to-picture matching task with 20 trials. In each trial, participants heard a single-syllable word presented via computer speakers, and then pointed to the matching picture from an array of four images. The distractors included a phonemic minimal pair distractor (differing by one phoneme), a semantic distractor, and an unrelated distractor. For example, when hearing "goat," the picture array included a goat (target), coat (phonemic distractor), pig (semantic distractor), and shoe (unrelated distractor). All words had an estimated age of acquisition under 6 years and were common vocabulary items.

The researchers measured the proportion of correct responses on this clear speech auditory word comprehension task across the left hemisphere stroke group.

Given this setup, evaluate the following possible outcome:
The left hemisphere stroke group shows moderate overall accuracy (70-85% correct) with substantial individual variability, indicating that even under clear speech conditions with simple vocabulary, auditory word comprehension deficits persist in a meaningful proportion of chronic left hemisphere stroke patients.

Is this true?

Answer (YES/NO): NO